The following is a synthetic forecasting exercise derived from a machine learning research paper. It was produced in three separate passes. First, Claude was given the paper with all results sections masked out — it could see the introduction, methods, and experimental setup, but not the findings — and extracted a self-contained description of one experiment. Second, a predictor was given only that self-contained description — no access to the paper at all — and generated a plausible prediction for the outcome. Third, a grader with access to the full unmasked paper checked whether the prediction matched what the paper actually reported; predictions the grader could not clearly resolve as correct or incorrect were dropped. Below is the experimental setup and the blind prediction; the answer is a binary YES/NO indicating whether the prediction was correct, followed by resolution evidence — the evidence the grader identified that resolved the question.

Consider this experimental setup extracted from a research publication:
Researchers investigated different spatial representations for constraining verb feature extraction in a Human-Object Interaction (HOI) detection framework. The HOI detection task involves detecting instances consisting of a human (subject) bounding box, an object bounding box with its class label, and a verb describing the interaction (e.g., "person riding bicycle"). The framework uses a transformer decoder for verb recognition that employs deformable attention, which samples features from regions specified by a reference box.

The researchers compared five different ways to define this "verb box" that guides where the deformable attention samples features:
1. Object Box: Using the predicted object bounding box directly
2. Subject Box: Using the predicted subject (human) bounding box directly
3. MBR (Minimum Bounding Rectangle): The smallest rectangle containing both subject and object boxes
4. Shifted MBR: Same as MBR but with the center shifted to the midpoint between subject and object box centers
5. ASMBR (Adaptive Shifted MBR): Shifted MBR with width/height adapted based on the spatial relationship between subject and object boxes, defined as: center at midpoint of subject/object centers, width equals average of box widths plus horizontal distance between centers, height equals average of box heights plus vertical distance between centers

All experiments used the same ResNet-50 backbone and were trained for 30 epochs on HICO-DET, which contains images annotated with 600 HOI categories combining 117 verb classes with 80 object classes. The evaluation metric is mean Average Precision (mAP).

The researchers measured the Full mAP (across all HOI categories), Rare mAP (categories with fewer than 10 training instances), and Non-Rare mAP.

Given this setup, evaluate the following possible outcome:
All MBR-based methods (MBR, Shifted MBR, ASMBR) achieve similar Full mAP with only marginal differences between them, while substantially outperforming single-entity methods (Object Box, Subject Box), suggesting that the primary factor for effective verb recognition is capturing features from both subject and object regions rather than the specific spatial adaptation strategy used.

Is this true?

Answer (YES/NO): NO